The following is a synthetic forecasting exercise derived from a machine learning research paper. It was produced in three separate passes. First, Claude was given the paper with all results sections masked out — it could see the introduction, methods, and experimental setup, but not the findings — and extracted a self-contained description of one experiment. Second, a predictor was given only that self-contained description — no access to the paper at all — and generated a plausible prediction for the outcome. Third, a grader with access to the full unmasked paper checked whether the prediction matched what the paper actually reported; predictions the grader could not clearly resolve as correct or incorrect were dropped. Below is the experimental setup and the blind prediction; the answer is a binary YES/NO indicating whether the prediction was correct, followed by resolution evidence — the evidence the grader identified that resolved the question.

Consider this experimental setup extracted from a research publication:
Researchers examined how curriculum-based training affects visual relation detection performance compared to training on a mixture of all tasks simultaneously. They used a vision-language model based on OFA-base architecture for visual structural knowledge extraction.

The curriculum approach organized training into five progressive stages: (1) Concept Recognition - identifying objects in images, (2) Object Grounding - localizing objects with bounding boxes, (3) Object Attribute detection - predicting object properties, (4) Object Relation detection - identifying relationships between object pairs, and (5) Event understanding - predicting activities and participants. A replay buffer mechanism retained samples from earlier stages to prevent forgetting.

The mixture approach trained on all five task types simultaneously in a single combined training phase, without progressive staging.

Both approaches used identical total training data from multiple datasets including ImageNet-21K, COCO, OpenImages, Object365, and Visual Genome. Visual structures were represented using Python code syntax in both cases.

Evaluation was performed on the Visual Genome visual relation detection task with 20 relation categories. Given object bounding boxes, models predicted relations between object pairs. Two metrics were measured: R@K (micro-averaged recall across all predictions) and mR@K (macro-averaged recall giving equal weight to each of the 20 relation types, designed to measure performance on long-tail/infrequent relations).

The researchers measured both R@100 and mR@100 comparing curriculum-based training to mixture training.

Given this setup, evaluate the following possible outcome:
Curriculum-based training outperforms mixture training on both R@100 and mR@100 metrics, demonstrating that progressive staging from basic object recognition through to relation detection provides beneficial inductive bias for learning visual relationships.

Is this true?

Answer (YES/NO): YES